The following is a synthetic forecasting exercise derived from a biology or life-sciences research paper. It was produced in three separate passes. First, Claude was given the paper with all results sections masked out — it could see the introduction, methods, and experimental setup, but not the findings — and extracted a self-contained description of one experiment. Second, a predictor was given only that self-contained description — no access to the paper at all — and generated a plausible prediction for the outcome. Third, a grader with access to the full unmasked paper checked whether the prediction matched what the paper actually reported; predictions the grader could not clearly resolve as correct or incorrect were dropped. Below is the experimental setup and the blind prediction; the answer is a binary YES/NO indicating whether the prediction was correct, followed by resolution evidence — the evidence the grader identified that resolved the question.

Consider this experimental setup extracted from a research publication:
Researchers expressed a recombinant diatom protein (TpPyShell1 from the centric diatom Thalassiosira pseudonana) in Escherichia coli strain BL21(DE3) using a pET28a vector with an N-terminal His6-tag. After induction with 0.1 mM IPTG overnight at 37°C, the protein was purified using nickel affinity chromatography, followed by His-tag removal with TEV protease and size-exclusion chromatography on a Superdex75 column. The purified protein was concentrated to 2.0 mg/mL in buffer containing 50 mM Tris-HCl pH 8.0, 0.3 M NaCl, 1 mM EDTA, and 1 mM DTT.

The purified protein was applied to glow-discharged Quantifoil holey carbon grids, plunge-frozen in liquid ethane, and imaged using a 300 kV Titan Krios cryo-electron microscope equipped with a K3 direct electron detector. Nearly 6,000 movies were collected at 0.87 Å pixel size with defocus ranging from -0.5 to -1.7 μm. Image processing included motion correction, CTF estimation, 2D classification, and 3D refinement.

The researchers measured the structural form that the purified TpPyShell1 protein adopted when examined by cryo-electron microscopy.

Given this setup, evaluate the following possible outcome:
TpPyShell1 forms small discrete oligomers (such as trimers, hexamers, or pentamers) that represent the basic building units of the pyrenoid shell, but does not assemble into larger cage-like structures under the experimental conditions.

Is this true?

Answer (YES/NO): NO